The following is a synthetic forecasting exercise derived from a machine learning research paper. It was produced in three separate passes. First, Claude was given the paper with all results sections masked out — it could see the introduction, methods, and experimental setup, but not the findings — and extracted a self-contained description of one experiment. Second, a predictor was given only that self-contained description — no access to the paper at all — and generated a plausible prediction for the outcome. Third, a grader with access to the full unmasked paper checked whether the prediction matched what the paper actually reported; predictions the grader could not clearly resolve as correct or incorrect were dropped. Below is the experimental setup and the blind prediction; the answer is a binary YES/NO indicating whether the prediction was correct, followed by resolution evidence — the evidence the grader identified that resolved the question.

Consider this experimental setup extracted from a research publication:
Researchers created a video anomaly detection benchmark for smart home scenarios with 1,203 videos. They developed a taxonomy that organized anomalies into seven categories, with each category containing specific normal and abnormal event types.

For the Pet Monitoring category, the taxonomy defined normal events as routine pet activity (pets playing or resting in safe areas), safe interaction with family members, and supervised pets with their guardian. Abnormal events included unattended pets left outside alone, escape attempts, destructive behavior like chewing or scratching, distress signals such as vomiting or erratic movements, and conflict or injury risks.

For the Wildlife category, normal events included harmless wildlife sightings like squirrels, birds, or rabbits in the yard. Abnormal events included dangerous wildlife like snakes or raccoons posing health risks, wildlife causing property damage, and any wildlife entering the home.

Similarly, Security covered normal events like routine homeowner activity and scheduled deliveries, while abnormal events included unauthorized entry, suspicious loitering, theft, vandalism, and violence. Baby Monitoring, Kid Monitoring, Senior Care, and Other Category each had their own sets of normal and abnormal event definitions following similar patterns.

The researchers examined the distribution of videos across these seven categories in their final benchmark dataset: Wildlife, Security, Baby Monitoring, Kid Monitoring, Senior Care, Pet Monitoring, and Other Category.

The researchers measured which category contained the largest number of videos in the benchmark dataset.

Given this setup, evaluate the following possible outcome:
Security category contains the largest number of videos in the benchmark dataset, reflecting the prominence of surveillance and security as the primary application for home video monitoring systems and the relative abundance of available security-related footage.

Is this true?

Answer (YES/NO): YES